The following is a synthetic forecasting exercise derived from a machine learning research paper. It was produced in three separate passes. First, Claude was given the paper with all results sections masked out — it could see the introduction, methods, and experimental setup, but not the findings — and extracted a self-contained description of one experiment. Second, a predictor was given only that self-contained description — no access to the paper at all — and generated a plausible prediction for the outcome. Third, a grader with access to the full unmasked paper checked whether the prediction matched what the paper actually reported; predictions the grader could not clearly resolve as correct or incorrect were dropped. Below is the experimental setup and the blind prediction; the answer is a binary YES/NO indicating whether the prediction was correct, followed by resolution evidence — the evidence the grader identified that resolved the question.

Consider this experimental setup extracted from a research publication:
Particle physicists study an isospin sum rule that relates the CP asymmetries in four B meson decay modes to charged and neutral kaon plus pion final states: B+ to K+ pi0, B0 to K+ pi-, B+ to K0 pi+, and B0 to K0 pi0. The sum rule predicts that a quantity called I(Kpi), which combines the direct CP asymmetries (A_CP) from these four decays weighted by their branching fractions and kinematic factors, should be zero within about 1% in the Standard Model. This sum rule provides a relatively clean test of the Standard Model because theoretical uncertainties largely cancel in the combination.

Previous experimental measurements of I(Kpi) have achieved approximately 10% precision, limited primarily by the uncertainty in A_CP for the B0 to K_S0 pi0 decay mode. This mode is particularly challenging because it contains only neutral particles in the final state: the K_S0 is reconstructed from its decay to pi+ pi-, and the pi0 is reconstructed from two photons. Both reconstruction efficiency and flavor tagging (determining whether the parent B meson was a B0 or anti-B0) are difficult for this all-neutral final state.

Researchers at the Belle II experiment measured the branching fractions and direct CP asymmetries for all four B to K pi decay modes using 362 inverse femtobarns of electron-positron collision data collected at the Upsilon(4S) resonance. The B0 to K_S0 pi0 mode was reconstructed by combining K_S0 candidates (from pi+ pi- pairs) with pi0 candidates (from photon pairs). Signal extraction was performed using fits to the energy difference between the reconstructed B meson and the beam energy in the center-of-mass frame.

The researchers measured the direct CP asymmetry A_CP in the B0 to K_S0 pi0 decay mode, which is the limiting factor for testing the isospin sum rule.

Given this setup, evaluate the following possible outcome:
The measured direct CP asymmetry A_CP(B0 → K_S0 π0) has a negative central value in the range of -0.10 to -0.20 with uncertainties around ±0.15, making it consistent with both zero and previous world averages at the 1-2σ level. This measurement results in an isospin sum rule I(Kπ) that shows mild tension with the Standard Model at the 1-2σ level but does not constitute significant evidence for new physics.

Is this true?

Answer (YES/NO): NO